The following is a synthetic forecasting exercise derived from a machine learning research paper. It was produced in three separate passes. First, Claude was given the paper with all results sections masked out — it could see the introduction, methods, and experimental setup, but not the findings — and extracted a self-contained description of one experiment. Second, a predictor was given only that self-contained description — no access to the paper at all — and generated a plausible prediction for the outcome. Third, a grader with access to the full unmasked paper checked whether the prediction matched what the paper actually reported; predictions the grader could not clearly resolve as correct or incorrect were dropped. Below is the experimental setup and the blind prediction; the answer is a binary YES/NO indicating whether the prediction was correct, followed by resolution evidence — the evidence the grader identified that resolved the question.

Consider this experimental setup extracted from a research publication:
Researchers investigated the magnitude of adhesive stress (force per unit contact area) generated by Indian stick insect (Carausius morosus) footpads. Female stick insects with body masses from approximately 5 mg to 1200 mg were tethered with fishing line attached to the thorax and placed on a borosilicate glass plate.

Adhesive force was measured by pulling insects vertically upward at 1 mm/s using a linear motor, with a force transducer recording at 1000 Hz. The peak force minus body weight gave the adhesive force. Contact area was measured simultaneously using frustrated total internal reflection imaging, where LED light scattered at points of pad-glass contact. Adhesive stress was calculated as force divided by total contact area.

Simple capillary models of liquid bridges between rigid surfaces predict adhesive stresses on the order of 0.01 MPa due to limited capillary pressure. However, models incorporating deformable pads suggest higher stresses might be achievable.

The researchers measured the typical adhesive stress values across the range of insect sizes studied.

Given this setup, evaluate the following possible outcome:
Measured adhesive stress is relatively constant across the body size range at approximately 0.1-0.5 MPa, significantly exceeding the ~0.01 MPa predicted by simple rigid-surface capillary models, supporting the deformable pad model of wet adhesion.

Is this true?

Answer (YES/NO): NO